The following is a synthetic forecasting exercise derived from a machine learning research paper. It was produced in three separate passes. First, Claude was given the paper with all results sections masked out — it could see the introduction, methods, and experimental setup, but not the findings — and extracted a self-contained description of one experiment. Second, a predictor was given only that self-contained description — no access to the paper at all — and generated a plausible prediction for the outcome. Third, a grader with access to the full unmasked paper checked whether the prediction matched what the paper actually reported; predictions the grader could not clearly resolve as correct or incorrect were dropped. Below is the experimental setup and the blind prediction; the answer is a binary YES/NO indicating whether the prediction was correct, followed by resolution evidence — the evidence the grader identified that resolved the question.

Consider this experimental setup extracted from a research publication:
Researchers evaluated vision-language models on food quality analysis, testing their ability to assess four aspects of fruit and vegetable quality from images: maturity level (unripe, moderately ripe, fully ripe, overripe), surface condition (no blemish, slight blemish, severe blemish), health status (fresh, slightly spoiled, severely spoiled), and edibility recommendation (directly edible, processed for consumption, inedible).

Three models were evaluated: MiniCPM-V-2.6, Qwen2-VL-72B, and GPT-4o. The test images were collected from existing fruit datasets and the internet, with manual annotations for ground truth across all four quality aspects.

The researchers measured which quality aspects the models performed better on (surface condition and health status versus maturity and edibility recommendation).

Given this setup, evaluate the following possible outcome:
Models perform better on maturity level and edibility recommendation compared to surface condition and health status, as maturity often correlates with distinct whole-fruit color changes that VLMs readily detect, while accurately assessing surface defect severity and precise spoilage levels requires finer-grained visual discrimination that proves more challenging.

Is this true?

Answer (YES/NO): NO